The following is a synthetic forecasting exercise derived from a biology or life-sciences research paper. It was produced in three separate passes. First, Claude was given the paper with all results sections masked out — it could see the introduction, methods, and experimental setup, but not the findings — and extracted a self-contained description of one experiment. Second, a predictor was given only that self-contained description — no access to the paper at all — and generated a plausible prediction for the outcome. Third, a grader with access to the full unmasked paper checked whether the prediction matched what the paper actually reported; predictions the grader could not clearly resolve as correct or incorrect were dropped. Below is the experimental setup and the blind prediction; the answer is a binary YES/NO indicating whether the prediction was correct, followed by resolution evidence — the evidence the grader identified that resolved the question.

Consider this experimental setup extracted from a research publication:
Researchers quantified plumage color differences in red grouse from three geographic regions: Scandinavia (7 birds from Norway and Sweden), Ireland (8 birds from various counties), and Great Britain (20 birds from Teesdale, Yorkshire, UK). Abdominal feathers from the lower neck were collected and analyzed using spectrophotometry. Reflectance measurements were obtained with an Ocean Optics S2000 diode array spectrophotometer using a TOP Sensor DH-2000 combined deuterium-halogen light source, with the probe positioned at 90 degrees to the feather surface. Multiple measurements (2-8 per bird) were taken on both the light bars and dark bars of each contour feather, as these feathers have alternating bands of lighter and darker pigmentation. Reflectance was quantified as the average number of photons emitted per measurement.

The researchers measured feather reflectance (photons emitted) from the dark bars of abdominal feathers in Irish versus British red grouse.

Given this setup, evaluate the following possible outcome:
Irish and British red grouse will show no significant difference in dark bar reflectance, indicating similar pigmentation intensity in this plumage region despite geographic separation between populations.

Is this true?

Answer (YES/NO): YES